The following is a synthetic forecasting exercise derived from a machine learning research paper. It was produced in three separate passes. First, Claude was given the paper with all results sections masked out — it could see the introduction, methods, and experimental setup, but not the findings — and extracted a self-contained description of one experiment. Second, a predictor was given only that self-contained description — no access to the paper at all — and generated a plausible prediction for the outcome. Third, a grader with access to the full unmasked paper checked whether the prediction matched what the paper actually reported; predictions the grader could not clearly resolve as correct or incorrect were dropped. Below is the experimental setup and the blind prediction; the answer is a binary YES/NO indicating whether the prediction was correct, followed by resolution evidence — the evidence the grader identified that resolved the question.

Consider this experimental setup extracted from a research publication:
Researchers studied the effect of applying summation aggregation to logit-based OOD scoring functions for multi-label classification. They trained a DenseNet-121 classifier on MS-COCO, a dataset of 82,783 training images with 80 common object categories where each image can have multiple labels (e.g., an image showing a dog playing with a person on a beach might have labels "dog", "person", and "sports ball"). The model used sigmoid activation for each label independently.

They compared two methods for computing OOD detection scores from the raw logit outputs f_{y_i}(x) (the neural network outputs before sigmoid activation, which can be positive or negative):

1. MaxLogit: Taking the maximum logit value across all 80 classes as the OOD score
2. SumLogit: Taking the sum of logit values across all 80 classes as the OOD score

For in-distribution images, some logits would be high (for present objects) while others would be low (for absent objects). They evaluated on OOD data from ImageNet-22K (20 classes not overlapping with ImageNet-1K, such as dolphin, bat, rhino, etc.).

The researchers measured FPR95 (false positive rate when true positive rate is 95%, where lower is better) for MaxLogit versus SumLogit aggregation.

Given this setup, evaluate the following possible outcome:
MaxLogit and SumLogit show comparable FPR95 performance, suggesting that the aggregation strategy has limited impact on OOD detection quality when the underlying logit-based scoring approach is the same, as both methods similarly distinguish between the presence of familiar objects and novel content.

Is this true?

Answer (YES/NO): NO